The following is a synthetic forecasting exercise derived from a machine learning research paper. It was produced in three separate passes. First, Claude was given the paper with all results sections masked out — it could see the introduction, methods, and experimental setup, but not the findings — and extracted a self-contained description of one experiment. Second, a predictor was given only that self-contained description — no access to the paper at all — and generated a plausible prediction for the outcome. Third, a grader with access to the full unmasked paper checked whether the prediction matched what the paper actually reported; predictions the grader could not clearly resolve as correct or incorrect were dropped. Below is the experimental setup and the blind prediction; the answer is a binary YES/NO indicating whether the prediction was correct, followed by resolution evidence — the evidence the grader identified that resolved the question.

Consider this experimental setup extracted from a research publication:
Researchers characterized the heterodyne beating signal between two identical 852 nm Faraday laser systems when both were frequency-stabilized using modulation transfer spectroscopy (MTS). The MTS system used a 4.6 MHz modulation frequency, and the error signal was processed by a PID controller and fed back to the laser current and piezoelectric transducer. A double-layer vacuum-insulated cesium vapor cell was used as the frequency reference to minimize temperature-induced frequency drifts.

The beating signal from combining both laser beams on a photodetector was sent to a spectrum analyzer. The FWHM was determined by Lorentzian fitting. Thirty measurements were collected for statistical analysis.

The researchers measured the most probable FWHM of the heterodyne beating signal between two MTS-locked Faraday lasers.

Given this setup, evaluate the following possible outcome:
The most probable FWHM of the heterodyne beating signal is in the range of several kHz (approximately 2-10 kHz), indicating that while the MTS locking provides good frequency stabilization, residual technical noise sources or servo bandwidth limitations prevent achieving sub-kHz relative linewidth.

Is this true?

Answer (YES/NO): YES